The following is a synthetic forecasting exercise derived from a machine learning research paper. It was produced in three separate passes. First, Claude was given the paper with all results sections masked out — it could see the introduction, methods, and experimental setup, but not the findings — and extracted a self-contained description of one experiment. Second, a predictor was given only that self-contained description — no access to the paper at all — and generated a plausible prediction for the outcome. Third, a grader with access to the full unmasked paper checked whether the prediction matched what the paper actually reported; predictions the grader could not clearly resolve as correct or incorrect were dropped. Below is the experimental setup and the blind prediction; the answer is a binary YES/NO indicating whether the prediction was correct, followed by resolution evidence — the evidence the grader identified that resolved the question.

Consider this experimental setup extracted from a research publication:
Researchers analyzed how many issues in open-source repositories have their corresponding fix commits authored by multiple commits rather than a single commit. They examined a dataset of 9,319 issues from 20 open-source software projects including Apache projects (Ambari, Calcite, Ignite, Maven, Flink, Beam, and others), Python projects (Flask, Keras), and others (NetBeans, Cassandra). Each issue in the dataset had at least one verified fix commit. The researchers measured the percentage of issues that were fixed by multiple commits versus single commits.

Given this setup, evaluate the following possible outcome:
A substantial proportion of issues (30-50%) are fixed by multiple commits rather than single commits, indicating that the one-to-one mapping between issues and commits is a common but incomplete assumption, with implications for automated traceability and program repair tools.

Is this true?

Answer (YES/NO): NO